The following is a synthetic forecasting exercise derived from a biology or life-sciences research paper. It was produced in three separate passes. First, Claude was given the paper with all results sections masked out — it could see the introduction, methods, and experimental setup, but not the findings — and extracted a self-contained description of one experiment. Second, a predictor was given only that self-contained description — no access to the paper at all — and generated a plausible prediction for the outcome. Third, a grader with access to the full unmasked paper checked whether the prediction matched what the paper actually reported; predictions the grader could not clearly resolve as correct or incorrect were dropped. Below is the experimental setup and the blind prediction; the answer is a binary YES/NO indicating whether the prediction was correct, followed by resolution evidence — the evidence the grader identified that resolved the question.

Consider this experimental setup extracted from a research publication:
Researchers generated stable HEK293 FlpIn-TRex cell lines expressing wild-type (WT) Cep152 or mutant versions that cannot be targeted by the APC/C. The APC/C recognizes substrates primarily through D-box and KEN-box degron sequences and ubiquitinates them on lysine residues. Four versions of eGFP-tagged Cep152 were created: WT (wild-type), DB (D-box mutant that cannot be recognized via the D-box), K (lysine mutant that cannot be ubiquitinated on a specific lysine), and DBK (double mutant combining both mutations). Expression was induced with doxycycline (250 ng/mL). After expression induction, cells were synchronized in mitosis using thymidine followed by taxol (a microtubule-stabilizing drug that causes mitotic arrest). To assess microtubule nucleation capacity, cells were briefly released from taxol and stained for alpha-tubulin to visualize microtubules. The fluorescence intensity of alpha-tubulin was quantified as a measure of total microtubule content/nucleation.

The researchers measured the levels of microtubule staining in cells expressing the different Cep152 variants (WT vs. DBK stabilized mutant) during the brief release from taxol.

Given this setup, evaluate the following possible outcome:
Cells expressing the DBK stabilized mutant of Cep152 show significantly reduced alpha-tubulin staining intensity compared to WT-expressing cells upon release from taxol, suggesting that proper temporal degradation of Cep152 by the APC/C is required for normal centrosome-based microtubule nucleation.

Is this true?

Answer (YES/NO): YES